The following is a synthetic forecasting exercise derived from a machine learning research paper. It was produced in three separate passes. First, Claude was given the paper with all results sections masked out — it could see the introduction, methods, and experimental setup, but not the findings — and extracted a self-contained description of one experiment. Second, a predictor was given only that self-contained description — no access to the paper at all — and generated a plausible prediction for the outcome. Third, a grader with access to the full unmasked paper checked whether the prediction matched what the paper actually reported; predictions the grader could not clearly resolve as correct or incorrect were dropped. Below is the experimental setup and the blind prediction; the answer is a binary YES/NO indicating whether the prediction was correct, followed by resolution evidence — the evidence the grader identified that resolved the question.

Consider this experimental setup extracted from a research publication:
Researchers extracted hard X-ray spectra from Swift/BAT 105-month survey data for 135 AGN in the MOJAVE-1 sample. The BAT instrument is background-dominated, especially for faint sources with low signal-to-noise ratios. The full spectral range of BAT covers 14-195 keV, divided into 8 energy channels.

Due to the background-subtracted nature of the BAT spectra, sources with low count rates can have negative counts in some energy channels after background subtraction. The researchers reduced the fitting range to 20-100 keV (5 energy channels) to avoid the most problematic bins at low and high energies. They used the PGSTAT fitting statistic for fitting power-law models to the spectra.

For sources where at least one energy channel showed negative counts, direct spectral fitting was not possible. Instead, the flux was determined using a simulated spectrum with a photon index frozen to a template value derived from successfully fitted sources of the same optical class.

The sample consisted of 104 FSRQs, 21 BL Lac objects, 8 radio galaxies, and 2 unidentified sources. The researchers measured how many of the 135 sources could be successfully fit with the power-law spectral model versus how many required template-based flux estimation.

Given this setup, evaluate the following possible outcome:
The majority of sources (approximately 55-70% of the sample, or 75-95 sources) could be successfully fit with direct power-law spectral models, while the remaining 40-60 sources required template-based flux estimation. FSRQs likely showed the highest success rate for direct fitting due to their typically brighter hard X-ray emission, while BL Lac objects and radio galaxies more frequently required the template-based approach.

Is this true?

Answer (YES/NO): NO